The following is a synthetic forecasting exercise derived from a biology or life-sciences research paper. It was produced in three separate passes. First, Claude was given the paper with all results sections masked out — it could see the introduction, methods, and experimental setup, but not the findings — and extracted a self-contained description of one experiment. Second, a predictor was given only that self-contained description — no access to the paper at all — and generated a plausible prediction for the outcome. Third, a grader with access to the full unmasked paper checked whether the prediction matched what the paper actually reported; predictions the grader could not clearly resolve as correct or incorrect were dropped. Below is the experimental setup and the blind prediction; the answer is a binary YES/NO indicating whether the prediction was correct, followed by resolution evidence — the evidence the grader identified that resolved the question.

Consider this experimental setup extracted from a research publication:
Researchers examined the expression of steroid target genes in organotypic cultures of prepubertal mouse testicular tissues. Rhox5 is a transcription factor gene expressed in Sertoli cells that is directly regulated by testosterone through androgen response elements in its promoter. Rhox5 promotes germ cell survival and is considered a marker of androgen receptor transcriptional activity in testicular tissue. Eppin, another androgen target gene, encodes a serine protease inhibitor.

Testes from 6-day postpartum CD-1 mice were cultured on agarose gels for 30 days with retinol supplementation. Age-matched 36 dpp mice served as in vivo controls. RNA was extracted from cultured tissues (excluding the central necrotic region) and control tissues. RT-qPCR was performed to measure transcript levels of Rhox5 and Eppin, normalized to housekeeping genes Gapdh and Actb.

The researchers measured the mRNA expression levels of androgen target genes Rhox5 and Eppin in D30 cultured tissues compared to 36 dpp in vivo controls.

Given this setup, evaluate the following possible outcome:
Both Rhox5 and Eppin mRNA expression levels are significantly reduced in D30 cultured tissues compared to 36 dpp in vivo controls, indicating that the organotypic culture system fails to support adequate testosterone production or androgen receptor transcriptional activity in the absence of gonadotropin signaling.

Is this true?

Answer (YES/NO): NO